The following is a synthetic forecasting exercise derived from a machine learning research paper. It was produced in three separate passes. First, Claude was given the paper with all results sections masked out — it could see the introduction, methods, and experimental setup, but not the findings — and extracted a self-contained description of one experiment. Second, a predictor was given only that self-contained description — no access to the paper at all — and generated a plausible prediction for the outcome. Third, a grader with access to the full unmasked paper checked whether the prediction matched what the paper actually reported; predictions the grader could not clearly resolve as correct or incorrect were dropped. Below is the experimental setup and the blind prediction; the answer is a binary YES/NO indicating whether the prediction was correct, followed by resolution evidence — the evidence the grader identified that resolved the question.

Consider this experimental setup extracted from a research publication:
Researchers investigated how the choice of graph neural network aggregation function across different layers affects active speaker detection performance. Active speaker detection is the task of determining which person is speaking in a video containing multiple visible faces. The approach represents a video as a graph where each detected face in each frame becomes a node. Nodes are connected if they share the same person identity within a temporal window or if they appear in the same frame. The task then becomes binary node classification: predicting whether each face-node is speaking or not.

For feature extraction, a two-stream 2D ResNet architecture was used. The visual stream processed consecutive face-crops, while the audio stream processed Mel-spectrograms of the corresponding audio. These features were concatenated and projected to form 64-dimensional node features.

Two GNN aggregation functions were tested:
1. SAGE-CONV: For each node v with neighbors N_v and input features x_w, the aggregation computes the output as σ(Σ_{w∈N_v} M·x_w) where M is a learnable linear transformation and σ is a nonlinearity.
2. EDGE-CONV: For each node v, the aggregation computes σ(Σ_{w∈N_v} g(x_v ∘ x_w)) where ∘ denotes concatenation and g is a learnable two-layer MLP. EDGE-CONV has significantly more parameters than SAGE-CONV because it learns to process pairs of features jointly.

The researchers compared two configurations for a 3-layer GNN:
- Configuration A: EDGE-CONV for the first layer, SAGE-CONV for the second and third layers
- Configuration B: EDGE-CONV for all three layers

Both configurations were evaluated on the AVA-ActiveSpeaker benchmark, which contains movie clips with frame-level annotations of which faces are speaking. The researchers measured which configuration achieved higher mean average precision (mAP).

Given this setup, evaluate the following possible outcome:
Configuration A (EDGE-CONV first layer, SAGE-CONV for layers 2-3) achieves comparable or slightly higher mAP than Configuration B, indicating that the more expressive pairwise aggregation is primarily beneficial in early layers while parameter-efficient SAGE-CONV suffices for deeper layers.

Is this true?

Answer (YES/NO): YES